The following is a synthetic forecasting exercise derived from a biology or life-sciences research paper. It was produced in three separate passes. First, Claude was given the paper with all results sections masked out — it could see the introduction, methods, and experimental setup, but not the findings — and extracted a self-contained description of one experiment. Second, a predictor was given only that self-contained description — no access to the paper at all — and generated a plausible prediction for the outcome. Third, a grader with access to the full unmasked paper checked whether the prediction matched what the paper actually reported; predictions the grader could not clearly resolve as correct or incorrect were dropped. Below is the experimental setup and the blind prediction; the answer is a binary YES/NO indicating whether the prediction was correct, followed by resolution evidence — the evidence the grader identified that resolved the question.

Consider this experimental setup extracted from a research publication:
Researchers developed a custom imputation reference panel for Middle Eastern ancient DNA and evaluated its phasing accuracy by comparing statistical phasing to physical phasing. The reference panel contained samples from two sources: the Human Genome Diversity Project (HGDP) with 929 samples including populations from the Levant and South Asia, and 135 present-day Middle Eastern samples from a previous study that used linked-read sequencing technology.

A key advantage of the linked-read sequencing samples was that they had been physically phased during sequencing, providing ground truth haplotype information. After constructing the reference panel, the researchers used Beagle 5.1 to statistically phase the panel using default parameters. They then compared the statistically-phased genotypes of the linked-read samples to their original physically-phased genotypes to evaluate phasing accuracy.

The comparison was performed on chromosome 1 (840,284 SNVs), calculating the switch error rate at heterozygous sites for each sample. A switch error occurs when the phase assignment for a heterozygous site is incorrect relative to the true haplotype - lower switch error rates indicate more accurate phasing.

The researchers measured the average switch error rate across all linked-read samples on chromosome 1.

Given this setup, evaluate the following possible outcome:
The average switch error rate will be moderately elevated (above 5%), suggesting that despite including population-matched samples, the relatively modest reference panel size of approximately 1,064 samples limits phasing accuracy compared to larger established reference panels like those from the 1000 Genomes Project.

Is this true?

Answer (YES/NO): NO